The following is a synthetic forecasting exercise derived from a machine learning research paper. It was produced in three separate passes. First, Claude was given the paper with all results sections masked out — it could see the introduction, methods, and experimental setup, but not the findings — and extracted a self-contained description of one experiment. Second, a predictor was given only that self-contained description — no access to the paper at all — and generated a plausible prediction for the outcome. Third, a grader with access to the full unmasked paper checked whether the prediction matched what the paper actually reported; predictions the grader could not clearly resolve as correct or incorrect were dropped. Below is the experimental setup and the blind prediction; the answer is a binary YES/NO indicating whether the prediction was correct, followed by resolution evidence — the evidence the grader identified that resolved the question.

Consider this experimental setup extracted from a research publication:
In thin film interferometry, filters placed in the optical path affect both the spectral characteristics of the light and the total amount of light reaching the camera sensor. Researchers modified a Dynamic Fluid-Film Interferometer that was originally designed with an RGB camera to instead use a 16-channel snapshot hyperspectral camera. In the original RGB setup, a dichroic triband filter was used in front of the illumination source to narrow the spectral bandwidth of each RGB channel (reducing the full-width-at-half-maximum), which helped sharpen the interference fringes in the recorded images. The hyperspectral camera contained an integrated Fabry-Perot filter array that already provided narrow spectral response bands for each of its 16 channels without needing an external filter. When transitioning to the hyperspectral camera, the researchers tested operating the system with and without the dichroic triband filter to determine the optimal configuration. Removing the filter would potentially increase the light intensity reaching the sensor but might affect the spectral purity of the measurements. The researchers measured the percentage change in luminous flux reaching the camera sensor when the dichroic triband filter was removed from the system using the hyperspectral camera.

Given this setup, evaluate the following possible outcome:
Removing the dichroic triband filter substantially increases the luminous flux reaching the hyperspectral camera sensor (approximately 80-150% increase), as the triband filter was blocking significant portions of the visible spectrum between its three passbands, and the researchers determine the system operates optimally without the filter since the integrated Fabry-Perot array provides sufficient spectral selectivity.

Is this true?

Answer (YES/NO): YES